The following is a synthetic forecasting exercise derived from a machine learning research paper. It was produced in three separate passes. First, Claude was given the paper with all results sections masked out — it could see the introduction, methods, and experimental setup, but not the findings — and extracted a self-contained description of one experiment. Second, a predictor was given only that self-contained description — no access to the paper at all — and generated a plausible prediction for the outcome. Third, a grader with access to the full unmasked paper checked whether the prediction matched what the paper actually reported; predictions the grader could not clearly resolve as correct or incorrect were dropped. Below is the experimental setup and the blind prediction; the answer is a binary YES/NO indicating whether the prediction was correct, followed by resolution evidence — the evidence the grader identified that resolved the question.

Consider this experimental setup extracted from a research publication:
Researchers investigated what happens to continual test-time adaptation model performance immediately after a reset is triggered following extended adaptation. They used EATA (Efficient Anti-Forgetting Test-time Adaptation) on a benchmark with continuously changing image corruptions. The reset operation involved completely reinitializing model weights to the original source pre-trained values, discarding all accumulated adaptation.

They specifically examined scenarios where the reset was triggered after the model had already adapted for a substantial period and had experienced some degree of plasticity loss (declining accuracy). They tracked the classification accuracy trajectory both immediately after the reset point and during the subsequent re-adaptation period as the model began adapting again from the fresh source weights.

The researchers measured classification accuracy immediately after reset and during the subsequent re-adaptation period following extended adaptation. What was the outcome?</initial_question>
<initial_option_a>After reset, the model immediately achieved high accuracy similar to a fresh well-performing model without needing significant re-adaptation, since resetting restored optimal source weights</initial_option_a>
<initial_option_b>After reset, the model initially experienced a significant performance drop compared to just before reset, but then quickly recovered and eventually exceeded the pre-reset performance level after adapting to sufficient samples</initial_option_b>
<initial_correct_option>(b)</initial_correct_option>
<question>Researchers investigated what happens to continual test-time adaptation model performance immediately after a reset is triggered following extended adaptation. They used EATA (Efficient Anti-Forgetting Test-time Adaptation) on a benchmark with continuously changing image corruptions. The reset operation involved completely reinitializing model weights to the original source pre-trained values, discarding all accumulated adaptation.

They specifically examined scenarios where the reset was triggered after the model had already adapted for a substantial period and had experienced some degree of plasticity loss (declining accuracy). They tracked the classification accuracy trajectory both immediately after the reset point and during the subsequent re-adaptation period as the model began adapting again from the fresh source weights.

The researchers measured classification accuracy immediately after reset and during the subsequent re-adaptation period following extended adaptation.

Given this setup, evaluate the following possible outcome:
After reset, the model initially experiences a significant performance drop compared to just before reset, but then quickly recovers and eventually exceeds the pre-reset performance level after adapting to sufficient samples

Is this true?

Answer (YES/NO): YES